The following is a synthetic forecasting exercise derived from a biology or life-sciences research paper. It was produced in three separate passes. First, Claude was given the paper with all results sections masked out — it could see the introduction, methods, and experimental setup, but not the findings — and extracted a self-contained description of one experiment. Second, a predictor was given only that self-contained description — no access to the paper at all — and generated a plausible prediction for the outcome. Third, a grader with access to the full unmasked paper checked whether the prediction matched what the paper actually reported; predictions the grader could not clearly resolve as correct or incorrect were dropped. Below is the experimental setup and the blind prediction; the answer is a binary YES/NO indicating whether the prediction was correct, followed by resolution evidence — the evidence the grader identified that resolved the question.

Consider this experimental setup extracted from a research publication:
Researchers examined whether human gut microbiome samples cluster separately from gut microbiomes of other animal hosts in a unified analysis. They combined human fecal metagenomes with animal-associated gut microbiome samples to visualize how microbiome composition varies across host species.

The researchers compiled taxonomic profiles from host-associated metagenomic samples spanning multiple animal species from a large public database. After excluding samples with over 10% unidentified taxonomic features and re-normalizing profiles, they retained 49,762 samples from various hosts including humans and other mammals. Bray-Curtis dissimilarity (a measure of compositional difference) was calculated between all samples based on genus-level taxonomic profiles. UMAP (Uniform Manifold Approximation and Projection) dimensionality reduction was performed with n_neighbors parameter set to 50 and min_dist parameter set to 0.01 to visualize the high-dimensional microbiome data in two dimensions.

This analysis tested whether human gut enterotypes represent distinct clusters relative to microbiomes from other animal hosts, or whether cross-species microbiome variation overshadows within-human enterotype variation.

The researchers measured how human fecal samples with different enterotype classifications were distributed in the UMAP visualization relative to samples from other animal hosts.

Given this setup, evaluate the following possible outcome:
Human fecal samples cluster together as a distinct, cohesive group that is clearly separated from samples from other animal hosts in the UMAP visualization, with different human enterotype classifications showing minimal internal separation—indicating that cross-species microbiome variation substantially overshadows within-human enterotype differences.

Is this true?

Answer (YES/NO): NO